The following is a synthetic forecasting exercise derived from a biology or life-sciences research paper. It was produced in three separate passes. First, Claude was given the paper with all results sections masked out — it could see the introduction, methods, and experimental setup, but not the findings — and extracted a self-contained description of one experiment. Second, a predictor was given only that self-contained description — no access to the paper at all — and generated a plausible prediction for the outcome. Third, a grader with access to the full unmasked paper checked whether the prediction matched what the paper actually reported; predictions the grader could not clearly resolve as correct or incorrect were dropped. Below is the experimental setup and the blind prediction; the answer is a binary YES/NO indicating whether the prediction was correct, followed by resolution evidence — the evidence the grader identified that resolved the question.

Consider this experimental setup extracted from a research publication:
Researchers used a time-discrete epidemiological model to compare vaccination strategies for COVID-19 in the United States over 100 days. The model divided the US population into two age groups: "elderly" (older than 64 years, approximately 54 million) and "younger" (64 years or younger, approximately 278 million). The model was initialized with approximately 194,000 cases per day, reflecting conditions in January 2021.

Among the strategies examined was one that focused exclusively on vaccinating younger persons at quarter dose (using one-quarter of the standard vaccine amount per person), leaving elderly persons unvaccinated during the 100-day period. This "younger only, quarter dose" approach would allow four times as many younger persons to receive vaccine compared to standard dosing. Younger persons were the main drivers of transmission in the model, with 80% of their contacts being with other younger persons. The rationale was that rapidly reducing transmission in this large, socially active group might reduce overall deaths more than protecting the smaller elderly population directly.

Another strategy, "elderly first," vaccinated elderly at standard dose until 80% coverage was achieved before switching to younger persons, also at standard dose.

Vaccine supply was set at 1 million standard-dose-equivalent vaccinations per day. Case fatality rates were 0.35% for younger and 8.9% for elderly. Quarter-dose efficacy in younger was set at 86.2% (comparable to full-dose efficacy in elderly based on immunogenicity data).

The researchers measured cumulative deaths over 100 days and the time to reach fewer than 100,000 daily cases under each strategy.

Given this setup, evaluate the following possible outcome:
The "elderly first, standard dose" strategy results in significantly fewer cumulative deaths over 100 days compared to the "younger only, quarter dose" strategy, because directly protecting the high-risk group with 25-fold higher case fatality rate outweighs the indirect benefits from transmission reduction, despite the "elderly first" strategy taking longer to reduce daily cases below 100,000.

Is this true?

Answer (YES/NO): NO